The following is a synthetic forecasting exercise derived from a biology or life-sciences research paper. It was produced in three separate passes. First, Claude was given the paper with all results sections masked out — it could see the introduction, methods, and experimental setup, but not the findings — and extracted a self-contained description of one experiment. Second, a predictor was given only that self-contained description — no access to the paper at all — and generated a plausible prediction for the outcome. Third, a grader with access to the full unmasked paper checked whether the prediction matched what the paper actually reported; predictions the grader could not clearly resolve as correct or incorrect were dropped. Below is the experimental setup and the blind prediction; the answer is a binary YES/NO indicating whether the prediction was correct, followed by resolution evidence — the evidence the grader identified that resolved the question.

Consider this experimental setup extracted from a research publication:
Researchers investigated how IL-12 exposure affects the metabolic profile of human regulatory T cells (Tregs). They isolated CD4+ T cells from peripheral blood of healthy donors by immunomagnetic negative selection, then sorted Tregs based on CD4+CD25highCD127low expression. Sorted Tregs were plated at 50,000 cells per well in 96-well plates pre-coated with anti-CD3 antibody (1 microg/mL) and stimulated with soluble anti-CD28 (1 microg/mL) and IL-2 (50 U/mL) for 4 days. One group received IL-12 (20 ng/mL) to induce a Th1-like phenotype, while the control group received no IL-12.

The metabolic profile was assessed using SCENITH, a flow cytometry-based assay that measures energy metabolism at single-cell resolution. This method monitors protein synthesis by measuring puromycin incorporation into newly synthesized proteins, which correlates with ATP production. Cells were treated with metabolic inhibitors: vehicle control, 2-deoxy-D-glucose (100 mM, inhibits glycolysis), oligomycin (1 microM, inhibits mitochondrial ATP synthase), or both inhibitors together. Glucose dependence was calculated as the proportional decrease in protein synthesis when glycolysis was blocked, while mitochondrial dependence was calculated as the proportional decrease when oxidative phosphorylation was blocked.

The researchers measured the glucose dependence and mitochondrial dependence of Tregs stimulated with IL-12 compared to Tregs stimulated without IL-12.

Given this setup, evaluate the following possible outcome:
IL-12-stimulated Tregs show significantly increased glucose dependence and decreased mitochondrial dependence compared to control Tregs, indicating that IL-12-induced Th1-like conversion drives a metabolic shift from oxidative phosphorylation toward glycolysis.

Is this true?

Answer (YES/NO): NO